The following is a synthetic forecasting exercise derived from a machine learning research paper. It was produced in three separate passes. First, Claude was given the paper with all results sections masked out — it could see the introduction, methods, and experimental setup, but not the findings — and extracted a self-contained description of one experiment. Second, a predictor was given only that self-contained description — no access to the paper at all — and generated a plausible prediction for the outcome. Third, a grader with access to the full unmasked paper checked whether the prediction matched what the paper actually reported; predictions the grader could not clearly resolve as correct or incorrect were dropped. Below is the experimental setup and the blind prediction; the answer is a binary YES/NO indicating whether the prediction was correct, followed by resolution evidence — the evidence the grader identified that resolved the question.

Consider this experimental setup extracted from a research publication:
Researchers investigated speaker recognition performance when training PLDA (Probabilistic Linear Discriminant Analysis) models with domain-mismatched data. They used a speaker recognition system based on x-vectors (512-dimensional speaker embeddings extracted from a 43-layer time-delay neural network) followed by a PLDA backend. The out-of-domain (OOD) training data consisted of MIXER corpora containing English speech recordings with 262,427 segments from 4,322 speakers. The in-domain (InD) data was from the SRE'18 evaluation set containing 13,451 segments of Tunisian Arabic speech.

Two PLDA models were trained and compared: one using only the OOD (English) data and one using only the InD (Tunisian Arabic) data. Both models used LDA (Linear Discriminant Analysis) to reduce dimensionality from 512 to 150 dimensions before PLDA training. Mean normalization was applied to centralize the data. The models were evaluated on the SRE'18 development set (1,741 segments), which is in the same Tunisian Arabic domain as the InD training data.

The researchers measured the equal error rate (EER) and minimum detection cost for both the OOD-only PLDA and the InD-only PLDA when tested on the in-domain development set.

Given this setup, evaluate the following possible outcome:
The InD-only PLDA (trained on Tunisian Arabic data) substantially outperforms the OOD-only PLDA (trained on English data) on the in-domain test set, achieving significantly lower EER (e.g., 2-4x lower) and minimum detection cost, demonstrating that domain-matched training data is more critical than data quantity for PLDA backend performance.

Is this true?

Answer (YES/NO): NO